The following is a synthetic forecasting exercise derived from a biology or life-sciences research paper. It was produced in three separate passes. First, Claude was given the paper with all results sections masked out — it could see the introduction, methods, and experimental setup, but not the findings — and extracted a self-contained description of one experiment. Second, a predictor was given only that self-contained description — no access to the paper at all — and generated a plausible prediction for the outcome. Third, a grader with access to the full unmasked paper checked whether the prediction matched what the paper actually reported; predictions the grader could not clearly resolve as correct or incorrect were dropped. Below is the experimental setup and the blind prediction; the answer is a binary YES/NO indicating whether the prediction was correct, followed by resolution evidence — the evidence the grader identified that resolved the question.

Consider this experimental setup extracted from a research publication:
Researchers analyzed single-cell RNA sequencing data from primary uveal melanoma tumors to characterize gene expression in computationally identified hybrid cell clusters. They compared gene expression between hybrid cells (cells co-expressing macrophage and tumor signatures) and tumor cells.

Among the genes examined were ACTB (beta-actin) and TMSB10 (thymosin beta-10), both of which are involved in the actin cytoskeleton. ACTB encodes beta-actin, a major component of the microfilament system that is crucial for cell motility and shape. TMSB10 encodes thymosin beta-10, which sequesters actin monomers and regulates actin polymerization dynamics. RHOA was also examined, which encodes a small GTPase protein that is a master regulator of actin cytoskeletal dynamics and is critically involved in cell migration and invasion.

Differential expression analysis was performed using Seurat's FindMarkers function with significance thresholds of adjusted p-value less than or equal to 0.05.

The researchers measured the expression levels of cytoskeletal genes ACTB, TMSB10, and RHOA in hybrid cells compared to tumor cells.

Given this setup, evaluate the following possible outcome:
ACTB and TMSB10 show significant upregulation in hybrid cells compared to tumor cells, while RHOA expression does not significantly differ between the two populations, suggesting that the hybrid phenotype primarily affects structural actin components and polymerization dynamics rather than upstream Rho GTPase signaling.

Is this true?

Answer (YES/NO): NO